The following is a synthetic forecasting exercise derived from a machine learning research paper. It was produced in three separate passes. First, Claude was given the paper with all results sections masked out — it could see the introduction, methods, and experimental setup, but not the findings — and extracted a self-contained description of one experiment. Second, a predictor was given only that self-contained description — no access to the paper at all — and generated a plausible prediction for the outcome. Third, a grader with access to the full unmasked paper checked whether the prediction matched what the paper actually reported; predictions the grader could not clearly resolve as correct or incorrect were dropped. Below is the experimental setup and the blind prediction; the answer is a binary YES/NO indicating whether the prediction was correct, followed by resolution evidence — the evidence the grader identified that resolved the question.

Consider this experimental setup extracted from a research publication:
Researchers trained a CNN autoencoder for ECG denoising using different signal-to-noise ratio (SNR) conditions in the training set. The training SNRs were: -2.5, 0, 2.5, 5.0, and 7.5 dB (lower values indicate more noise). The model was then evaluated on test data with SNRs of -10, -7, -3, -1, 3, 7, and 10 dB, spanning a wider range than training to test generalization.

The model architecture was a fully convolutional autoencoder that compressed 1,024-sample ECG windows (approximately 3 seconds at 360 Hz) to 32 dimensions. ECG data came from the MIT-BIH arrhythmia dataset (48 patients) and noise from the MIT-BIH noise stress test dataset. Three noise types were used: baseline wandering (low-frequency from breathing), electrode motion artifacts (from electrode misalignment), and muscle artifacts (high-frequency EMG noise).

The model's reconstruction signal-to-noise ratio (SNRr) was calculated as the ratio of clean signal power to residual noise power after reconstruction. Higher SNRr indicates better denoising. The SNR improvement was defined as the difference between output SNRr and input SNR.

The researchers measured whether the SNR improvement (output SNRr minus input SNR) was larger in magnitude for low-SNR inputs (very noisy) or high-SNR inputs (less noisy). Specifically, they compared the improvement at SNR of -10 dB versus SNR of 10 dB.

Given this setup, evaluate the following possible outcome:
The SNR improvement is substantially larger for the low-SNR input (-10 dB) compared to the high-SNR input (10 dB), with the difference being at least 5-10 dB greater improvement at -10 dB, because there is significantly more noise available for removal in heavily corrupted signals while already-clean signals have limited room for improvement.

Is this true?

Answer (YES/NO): YES